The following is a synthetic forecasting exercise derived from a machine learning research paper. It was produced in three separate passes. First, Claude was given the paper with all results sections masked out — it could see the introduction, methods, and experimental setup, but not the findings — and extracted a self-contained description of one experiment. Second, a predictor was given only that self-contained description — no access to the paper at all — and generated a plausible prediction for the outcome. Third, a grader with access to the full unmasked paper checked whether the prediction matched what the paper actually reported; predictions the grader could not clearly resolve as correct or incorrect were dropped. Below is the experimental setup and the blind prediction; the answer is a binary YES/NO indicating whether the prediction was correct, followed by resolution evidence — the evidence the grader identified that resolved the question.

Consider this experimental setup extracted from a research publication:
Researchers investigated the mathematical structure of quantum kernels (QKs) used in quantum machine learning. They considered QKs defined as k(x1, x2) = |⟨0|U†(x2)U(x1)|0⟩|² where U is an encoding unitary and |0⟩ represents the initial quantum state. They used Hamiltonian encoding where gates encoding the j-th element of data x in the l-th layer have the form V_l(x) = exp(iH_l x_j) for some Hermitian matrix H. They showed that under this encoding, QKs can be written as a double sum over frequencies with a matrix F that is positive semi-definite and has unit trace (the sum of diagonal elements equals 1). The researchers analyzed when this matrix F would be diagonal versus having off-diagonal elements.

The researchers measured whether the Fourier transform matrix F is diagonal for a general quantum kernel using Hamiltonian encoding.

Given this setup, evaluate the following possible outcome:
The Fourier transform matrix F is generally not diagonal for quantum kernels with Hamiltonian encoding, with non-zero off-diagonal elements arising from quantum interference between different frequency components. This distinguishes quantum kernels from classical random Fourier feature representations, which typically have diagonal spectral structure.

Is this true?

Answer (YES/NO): YES